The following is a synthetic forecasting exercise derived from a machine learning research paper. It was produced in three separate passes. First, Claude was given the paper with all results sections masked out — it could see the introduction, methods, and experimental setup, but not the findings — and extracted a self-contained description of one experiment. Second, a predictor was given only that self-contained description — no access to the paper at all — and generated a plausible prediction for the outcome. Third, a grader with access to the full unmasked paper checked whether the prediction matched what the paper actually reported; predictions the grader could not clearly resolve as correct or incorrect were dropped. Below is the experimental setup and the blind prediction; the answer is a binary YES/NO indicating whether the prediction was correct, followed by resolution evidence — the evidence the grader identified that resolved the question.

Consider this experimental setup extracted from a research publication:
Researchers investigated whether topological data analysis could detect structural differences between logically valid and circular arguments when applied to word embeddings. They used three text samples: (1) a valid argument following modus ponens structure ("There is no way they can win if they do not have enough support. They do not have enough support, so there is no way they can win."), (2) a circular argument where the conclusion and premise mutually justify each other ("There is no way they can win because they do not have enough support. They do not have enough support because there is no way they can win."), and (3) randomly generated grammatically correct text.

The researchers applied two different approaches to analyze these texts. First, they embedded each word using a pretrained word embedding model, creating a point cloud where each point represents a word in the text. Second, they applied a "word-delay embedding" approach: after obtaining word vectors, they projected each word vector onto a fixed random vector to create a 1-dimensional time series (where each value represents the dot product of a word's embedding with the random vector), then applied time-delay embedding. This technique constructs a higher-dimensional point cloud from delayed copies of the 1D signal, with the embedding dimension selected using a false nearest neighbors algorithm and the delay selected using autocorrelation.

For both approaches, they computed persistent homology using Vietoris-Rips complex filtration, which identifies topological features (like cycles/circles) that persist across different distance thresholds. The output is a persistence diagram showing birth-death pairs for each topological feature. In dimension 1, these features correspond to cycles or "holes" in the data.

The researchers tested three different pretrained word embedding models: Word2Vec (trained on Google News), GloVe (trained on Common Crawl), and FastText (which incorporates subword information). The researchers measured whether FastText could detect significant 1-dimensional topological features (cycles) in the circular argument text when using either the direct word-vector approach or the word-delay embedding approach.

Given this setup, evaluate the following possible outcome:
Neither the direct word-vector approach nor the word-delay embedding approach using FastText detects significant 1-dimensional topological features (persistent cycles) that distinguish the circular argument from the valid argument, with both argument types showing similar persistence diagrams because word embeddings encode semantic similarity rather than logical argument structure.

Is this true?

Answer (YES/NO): YES